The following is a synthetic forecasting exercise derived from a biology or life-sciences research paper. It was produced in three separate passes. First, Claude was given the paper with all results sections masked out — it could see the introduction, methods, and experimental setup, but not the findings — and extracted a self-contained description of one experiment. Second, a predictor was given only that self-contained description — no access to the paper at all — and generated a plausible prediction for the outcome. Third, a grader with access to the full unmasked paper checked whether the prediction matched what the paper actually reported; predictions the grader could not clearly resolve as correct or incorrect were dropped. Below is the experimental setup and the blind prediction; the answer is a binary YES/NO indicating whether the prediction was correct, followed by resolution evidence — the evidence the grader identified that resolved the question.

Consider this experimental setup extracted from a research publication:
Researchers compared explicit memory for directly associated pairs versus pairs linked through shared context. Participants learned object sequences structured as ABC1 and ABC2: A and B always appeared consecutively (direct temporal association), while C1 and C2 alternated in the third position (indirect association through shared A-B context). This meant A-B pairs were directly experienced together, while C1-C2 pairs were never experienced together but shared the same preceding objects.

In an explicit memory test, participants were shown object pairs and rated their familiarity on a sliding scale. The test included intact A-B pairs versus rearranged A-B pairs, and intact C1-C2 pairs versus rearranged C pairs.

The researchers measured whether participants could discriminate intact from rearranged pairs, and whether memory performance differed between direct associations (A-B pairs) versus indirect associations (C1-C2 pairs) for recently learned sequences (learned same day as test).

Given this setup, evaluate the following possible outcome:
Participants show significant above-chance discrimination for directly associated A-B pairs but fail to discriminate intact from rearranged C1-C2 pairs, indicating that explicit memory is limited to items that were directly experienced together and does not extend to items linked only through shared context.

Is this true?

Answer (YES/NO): NO